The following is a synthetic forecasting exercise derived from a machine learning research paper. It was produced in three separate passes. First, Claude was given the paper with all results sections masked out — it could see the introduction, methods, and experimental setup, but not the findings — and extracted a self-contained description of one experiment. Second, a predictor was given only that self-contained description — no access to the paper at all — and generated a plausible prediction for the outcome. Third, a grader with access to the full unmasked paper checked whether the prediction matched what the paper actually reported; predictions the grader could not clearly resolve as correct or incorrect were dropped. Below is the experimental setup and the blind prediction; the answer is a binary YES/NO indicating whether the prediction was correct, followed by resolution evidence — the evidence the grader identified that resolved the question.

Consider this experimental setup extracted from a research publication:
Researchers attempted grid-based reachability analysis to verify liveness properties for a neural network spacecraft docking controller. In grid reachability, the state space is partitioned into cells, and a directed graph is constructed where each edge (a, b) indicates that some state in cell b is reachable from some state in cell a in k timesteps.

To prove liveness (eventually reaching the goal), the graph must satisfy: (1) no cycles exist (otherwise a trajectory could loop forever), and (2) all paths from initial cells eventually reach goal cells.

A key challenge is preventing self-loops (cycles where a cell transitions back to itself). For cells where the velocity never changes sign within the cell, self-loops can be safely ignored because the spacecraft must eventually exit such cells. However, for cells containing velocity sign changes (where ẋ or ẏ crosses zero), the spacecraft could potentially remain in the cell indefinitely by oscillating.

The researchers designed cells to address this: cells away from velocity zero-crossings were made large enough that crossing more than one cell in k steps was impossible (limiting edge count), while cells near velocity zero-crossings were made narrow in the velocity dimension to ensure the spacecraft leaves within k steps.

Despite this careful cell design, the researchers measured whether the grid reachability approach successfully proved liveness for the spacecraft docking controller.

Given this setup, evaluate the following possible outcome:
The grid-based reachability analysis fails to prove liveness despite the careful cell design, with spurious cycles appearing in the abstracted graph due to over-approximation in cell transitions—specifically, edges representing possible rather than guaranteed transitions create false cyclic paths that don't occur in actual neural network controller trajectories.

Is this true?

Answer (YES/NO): YES